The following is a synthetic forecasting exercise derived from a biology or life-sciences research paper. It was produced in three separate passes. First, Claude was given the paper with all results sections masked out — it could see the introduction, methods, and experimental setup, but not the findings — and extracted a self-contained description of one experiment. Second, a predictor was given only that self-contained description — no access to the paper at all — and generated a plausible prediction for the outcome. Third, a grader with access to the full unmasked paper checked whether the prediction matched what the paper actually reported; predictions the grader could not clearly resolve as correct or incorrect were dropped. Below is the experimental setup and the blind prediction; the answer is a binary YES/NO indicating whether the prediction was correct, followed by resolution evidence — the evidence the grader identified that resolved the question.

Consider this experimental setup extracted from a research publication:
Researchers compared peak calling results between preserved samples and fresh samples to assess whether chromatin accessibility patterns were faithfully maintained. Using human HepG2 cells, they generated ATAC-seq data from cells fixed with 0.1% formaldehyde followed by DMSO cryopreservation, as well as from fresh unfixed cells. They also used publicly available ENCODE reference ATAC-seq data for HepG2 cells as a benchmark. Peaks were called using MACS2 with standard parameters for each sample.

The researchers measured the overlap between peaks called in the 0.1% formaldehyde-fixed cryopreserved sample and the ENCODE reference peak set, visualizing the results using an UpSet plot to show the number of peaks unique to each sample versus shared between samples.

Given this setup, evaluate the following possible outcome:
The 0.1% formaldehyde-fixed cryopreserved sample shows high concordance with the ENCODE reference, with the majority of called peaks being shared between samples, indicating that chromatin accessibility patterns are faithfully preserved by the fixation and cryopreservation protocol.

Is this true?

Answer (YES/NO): YES